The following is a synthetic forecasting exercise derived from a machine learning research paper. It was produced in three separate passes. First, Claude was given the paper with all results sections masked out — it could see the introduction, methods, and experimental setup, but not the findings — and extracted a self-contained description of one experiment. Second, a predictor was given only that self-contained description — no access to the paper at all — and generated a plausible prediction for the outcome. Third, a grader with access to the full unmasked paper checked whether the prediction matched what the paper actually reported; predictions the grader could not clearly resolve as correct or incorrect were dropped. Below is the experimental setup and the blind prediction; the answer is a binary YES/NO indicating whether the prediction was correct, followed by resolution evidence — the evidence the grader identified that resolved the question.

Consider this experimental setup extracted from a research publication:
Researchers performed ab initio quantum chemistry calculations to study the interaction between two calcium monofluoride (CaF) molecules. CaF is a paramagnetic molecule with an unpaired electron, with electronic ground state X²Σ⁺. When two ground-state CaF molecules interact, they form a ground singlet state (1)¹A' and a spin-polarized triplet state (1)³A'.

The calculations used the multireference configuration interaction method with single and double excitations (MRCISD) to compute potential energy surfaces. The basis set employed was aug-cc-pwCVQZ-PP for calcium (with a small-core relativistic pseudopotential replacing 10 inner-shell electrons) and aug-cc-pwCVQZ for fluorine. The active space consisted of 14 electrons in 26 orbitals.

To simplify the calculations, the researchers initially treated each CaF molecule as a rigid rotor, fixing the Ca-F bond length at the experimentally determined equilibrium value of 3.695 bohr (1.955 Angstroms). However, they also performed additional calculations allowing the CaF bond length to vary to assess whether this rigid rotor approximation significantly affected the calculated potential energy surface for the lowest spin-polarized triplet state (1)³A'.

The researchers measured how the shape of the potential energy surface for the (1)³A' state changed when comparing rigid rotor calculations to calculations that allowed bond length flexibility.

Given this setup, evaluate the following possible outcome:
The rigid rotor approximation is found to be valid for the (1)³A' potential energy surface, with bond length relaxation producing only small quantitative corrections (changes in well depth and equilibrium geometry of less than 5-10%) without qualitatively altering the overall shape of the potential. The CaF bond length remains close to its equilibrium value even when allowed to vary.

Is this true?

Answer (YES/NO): YES